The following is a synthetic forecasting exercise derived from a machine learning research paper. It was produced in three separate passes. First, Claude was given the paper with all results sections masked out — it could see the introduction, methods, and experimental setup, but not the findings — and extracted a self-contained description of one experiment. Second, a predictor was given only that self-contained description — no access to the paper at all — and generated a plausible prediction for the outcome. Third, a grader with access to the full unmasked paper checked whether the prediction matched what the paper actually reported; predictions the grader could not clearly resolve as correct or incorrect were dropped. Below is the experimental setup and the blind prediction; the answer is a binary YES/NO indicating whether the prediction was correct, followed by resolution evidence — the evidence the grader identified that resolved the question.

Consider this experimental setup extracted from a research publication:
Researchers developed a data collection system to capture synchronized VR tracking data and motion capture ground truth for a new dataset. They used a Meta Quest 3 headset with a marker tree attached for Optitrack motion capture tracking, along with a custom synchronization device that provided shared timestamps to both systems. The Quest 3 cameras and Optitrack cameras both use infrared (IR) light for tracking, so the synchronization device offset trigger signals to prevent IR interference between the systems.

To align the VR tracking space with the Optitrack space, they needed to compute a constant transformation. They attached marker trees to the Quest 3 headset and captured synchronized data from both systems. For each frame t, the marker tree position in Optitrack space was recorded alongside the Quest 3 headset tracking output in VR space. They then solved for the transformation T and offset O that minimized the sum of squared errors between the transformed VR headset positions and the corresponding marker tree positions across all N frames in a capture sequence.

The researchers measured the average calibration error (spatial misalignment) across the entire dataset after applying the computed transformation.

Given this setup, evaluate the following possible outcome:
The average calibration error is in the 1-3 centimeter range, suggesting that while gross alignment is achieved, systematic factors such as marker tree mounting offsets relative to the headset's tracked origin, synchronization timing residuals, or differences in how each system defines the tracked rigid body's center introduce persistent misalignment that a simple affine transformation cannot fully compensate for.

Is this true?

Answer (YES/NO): NO